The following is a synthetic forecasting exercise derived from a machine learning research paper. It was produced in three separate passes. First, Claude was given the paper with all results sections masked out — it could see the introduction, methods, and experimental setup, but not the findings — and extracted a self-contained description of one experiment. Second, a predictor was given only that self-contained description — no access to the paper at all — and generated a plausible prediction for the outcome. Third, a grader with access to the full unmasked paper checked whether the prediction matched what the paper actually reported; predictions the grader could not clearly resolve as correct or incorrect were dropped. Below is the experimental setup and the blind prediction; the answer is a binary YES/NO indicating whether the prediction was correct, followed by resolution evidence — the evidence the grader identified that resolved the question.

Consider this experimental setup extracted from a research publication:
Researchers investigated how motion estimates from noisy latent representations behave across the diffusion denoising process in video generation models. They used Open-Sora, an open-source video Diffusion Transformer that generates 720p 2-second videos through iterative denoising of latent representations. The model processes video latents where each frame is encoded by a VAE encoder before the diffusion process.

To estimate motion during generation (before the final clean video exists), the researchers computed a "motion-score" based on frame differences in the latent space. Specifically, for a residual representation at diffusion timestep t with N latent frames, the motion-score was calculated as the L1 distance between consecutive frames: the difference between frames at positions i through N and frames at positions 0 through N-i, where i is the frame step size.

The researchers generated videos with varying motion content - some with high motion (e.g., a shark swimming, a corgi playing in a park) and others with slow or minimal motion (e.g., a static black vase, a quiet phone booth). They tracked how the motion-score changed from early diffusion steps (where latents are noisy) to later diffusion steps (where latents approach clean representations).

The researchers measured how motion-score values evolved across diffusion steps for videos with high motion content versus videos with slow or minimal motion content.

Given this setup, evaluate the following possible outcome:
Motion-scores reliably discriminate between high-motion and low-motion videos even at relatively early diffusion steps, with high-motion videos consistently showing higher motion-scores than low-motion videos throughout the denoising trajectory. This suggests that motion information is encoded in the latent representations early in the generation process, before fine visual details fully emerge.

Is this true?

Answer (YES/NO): NO